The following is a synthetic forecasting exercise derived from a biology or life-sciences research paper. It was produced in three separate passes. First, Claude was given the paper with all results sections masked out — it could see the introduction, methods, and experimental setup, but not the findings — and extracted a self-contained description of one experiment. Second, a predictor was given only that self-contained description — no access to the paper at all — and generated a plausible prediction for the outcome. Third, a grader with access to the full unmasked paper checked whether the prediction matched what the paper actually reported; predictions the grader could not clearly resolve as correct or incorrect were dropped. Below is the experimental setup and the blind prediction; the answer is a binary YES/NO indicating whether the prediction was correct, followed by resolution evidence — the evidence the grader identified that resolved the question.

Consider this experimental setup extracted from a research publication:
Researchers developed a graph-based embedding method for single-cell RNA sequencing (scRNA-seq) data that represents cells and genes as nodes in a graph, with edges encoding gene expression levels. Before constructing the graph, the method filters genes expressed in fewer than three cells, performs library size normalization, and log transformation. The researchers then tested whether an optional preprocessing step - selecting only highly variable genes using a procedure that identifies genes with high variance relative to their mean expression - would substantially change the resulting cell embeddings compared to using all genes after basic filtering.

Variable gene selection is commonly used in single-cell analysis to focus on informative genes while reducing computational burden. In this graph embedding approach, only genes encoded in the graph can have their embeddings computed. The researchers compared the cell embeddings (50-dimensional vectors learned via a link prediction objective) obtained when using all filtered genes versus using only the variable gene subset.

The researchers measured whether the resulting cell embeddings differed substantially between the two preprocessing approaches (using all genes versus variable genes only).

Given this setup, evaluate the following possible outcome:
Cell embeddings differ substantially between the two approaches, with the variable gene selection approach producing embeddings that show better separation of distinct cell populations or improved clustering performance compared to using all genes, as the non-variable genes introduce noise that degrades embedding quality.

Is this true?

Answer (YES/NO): NO